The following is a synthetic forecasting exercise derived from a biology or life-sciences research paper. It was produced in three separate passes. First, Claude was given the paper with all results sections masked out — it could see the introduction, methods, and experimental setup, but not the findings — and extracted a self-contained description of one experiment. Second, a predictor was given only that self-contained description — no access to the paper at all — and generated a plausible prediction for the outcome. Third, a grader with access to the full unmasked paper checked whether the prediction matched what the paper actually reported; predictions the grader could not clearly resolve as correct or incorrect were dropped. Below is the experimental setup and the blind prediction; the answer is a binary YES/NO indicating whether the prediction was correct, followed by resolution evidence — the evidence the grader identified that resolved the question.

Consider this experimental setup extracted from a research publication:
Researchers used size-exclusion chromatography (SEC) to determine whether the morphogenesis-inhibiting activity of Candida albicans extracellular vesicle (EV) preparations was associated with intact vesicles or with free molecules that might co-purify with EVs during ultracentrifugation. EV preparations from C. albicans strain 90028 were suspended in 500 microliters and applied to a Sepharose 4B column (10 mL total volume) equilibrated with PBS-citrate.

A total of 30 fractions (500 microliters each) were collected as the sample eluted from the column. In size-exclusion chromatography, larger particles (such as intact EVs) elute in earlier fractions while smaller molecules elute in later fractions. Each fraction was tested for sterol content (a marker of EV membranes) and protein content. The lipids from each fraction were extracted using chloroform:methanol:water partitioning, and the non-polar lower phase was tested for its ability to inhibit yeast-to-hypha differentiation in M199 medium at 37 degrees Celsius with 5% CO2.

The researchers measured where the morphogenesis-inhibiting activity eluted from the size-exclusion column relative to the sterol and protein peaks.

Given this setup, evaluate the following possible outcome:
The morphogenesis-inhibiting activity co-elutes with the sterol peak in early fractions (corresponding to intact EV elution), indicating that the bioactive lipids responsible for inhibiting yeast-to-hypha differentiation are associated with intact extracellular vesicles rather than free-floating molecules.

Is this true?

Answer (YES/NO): YES